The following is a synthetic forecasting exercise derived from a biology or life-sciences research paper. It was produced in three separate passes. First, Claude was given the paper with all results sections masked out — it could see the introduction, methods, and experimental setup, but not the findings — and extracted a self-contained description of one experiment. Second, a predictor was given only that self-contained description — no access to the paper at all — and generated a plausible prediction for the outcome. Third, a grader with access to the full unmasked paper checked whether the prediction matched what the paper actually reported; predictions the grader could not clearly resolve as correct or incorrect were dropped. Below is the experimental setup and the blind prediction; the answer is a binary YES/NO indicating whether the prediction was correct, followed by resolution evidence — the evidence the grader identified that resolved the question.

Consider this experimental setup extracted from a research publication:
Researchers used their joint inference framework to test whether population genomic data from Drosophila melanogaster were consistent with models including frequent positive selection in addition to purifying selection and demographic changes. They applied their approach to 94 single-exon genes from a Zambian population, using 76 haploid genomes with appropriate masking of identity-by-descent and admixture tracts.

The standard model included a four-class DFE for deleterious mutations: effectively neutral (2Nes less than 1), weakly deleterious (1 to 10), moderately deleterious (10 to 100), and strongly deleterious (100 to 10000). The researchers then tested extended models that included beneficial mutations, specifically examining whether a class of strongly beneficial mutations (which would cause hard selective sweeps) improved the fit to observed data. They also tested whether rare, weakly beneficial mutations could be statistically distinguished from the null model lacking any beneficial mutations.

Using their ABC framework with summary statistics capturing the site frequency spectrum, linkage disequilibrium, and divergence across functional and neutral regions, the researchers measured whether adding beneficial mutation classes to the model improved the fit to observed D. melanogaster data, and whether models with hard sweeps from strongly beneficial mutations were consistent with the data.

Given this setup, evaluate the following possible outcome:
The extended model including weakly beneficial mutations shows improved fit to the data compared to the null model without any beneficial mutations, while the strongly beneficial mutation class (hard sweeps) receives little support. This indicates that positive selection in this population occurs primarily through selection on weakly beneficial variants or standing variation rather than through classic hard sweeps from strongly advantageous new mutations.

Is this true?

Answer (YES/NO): NO